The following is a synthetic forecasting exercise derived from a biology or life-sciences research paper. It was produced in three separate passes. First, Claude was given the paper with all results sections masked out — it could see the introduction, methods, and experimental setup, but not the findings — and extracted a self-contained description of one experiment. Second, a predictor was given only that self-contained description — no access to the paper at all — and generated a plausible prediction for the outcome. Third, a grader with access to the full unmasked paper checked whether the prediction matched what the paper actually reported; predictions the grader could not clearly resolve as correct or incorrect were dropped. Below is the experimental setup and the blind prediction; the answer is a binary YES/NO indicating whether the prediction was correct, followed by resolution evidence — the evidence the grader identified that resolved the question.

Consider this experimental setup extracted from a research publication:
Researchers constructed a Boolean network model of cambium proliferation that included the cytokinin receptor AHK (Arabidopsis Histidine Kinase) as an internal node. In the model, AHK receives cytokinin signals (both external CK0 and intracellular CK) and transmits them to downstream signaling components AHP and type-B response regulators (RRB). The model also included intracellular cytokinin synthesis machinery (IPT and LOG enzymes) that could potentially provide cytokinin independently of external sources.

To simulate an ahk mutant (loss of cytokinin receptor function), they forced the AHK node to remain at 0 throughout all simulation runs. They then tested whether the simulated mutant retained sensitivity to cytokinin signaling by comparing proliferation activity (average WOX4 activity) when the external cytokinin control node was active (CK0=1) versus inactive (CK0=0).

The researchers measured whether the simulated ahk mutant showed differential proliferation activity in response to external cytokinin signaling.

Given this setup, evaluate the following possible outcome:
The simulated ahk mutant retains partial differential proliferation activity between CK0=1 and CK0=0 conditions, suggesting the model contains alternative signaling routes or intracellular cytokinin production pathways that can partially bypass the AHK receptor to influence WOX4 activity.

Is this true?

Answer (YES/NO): NO